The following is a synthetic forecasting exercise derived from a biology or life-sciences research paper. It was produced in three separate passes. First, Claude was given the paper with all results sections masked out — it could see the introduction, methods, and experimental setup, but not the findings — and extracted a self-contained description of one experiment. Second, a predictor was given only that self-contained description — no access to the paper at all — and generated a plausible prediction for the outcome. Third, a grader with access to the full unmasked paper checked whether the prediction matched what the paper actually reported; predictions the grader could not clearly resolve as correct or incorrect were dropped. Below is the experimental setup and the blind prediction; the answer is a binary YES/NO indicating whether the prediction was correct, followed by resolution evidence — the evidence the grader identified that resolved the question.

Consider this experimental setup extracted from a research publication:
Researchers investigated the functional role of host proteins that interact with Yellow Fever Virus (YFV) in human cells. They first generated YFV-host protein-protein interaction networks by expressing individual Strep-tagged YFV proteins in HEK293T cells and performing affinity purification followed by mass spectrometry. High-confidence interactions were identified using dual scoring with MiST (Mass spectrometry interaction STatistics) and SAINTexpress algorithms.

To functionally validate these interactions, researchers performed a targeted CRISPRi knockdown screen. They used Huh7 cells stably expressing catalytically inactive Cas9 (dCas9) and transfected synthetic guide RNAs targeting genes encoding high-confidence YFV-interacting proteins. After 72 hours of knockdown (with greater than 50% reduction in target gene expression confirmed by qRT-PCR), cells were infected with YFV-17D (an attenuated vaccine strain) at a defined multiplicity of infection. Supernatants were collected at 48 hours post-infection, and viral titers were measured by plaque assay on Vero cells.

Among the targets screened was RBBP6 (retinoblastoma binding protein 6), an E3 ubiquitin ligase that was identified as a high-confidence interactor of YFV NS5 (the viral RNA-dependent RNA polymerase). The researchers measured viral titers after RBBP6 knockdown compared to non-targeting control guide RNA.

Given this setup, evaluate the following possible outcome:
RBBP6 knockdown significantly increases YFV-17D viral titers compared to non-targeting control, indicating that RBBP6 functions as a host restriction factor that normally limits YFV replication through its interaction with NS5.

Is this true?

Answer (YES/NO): YES